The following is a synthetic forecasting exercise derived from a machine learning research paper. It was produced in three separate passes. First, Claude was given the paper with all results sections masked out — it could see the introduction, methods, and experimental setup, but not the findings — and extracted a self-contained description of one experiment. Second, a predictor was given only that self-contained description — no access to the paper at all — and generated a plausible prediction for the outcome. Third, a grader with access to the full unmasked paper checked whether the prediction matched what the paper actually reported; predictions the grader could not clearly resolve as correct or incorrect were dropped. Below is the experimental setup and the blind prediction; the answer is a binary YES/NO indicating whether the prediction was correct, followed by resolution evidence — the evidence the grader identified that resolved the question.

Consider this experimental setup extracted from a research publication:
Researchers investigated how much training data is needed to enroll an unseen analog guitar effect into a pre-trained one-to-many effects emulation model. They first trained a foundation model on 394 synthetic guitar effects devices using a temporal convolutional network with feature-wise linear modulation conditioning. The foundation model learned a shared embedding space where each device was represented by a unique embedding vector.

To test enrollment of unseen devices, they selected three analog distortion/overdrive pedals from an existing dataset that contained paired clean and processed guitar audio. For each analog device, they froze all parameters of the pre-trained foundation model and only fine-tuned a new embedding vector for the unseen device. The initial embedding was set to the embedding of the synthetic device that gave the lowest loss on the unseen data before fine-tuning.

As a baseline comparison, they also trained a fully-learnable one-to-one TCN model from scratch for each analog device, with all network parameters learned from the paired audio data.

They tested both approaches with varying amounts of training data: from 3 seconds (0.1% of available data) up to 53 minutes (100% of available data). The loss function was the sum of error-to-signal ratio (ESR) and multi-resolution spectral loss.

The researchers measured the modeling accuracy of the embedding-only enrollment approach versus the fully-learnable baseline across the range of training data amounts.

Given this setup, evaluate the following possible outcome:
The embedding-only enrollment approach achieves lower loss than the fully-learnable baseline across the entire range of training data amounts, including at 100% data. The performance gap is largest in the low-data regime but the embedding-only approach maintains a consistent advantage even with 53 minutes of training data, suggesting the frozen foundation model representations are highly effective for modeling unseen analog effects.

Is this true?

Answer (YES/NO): NO